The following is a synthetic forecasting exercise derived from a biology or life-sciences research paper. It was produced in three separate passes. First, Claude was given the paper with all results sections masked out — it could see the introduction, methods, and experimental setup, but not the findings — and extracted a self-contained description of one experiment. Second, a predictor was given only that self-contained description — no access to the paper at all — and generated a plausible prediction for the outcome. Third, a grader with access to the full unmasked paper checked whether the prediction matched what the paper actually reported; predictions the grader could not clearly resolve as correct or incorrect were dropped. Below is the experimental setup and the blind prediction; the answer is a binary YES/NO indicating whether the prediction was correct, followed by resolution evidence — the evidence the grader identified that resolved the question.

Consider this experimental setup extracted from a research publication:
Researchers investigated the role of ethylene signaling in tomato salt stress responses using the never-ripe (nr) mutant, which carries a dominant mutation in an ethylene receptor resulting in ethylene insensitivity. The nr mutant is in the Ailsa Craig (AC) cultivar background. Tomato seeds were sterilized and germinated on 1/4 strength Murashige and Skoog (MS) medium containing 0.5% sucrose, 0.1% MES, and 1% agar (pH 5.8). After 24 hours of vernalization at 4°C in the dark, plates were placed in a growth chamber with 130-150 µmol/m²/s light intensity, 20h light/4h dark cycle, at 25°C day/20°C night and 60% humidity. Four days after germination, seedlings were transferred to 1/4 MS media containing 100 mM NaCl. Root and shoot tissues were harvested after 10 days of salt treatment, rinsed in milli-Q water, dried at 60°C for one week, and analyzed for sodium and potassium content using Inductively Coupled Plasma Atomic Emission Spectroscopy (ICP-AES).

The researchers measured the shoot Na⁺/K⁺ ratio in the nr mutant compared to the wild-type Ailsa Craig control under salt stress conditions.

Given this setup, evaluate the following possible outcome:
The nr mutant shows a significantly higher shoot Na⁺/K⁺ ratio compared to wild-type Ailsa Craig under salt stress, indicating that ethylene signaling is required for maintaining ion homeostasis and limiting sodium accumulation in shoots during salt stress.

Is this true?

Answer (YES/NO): NO